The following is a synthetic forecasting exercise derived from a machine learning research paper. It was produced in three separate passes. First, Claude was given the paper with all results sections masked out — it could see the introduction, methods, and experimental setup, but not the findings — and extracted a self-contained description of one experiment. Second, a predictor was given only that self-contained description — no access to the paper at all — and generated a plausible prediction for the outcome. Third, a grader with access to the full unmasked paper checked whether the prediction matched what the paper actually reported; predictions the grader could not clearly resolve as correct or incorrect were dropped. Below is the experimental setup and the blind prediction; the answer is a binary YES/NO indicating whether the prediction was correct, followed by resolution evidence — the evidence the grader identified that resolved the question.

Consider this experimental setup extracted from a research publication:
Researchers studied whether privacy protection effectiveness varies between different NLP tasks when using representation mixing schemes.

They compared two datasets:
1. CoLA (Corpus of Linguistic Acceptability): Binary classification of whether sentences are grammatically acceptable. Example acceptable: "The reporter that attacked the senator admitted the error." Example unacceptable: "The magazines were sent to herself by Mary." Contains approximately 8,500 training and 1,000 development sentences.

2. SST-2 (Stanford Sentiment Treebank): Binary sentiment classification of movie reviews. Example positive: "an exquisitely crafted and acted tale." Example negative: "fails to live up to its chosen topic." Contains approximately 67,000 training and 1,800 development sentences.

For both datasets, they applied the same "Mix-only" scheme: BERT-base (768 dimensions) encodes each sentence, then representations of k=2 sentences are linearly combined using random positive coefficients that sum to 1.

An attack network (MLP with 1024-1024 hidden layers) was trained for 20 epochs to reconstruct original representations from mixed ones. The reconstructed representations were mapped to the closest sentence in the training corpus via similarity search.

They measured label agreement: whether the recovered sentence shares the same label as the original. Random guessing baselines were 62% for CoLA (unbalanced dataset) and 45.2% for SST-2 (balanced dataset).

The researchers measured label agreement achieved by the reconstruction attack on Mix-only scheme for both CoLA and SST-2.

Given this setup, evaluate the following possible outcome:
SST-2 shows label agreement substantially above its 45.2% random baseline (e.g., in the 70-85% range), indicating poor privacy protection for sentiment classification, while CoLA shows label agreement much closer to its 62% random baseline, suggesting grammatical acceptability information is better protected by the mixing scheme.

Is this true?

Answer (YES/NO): NO